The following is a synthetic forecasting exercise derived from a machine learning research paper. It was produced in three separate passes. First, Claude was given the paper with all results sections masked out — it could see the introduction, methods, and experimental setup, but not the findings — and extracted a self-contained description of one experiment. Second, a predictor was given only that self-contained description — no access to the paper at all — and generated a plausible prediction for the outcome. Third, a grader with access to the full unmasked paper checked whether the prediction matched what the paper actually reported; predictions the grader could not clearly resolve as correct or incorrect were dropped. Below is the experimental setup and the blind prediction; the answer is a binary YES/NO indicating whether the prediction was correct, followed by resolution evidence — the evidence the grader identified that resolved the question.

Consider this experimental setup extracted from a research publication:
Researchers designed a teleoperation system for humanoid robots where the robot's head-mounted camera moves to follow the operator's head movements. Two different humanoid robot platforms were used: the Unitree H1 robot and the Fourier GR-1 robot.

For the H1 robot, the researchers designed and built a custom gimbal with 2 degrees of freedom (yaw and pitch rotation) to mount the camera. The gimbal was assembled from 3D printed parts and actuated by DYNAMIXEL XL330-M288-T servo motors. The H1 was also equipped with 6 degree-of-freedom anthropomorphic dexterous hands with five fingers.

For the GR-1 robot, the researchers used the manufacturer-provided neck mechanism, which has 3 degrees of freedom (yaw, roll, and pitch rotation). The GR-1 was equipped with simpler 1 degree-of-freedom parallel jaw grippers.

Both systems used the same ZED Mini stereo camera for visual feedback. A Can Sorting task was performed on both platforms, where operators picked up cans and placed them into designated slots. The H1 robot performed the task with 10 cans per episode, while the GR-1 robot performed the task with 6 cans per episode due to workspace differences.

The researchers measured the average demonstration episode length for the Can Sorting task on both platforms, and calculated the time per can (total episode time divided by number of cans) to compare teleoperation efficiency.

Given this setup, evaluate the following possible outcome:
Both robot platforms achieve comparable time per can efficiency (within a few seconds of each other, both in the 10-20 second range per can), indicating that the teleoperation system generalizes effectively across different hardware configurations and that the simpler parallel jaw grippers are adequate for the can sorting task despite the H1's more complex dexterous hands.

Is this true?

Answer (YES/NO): NO